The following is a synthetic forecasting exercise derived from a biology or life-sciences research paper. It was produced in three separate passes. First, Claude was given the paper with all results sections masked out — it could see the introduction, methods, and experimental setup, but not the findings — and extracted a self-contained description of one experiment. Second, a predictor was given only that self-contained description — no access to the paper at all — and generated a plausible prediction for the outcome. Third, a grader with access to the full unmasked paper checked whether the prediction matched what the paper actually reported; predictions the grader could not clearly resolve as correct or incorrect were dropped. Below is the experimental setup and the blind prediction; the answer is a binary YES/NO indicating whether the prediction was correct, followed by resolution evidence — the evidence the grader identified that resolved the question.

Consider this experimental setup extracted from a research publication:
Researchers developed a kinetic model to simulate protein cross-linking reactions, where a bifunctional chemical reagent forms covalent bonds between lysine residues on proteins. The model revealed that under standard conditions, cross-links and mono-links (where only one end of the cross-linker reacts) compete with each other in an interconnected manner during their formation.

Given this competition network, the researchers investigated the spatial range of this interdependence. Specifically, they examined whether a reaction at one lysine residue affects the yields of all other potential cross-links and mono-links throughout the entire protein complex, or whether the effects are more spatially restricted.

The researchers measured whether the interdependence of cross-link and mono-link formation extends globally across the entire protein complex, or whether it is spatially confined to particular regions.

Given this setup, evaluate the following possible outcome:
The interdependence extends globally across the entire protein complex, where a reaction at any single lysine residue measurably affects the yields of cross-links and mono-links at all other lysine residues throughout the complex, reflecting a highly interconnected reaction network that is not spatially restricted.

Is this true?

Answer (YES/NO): NO